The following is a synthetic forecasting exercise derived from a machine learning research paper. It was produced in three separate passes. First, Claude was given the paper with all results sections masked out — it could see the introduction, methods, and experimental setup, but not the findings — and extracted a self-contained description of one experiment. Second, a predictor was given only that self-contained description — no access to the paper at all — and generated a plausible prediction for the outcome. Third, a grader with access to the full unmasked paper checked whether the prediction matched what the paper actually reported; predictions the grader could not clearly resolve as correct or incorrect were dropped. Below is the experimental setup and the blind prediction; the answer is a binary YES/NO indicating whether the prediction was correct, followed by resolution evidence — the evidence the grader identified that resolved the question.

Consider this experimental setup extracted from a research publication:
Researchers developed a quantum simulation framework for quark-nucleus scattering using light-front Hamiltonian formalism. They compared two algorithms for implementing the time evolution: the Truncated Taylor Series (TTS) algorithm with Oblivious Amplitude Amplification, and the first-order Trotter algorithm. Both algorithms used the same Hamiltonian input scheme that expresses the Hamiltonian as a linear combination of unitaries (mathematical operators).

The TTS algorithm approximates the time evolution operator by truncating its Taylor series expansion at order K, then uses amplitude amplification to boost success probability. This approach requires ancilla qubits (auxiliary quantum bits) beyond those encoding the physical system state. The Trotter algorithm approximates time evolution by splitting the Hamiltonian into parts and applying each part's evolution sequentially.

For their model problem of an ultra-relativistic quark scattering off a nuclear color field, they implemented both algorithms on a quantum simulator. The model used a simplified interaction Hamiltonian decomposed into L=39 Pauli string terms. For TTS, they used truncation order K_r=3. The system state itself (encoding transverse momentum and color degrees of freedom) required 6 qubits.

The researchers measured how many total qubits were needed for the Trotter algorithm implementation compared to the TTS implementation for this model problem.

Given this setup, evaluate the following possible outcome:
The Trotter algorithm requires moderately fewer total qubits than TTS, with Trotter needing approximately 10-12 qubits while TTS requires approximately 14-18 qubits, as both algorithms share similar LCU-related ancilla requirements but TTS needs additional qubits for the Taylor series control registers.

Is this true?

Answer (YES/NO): NO